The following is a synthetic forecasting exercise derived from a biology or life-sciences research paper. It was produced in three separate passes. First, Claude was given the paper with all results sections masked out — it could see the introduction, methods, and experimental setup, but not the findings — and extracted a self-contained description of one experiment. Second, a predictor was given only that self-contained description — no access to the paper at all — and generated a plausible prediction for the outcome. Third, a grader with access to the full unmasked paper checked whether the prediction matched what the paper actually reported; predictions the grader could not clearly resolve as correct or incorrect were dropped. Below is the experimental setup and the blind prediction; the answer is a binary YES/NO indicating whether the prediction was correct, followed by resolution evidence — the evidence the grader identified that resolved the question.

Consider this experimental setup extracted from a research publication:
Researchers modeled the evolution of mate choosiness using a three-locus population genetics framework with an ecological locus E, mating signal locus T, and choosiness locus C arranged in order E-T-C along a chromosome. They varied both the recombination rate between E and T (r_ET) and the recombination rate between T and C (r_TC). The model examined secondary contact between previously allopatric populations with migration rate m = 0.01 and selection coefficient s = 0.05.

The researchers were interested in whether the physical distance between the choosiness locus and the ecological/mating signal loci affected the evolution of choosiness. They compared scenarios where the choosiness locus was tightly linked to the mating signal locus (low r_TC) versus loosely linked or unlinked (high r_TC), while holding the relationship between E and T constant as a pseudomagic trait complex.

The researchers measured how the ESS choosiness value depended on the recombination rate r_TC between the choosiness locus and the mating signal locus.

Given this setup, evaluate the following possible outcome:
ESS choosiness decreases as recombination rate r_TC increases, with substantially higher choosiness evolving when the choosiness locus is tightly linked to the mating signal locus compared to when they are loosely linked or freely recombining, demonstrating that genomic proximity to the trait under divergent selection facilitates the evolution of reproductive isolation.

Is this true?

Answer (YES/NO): YES